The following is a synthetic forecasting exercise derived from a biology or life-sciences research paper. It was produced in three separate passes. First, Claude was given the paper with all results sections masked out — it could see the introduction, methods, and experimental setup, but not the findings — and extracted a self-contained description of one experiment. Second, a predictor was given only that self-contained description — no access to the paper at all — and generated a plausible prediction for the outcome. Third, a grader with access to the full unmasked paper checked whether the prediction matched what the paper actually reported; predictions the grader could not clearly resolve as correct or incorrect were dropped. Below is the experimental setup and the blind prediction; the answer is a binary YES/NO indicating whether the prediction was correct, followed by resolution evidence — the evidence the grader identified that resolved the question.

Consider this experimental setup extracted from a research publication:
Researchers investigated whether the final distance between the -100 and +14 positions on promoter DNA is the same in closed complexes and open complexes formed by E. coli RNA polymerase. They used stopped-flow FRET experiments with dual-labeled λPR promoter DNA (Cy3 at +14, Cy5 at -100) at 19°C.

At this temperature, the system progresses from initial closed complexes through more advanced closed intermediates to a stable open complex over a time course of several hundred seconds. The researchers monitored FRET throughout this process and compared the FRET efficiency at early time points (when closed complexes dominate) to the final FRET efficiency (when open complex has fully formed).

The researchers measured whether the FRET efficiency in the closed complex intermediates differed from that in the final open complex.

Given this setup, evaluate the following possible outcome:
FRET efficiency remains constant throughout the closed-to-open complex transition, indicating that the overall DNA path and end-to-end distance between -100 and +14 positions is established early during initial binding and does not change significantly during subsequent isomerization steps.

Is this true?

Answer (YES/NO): NO